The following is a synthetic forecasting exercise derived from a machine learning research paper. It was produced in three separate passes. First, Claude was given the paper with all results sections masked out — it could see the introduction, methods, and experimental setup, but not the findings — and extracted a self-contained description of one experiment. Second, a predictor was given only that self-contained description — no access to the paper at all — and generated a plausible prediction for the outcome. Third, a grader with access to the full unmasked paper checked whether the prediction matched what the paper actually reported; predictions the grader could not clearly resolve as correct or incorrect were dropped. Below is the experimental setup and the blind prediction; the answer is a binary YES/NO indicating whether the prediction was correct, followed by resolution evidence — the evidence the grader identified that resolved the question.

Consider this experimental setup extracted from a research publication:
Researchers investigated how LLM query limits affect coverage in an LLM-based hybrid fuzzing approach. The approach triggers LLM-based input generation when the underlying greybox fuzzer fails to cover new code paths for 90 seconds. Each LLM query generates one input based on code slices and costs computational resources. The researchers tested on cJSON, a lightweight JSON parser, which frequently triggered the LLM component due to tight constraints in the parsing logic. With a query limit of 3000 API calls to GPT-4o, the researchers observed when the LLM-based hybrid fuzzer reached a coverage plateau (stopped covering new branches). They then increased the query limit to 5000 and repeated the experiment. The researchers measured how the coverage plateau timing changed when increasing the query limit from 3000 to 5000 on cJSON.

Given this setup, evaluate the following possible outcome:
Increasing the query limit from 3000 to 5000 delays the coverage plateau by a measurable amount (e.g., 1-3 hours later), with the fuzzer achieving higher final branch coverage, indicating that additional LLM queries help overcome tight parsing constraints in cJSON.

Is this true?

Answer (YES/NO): YES